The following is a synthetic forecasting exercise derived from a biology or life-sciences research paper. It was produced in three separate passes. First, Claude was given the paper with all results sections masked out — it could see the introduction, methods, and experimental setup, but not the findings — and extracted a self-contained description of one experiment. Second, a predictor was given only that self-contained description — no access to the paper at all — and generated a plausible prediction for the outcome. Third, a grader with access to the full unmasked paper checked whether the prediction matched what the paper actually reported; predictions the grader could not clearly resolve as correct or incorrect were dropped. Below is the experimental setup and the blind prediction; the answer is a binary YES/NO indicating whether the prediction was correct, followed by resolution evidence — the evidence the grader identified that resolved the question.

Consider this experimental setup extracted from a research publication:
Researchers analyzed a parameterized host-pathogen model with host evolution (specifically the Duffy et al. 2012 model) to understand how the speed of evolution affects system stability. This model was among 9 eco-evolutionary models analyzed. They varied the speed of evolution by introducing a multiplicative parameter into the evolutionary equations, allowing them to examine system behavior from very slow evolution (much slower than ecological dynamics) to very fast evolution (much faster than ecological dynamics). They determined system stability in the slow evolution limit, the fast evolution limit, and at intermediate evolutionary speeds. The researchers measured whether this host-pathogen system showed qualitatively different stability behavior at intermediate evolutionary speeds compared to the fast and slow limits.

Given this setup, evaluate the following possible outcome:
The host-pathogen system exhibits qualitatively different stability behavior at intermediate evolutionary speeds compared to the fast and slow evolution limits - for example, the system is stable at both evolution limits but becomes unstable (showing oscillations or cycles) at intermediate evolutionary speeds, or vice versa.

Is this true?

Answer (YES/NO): YES